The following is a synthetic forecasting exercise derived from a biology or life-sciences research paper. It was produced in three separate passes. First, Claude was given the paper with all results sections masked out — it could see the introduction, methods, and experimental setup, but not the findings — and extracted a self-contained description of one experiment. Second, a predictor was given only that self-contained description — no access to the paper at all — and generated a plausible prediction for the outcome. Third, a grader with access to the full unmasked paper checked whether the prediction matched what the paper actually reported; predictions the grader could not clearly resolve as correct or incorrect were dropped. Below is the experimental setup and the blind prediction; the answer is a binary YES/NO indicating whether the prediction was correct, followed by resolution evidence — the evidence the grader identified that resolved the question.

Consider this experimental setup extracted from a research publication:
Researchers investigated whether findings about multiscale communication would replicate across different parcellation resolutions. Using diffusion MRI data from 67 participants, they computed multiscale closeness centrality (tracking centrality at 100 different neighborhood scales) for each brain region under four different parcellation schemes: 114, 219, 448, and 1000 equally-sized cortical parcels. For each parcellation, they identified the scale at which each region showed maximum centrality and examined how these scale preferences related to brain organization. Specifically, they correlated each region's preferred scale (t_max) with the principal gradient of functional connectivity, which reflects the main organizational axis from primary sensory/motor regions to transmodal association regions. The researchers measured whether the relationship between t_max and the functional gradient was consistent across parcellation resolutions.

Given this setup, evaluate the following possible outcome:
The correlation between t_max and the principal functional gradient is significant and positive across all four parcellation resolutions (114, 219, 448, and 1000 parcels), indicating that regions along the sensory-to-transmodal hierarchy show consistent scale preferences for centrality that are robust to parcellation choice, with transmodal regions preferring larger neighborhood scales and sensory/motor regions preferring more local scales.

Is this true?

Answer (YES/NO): YES